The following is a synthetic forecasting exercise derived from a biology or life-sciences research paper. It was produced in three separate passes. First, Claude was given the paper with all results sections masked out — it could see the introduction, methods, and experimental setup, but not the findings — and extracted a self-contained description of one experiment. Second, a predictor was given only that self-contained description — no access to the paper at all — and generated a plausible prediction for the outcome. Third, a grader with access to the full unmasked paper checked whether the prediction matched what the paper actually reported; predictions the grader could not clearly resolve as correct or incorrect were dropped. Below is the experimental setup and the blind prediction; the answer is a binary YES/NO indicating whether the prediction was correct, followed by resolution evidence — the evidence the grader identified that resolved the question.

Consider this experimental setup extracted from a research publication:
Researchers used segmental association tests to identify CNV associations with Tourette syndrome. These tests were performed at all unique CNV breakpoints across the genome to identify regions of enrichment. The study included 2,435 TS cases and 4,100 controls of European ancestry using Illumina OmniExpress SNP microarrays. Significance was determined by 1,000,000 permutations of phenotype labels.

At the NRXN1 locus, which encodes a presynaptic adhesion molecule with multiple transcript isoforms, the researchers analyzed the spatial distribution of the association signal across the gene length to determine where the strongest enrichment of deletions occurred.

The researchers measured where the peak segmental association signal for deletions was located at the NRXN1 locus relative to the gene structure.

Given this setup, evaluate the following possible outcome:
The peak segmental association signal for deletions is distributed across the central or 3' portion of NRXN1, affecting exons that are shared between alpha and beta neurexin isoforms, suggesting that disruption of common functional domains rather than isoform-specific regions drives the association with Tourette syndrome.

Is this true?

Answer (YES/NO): NO